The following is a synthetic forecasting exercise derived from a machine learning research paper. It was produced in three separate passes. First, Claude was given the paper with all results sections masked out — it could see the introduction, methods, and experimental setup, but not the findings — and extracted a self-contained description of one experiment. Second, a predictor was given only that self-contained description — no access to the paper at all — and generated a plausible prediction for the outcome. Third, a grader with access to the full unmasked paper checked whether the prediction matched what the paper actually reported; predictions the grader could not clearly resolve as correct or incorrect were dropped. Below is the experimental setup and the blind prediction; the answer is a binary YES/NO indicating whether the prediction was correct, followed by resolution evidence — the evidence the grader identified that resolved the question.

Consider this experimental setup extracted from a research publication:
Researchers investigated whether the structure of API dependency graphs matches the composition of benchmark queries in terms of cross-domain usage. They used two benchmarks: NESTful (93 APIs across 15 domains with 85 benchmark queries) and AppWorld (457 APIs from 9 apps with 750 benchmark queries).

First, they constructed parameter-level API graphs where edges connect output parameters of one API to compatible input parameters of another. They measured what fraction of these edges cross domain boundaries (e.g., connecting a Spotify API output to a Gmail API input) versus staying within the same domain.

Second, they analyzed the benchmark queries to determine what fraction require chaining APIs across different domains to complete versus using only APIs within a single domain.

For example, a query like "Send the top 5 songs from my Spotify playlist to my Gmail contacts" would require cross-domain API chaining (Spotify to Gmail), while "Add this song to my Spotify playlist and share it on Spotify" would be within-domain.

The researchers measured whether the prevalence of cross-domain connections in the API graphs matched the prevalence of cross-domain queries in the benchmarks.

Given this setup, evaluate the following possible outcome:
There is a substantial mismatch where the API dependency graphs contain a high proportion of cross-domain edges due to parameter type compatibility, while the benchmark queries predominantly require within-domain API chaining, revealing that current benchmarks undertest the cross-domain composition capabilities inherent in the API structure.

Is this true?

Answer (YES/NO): YES